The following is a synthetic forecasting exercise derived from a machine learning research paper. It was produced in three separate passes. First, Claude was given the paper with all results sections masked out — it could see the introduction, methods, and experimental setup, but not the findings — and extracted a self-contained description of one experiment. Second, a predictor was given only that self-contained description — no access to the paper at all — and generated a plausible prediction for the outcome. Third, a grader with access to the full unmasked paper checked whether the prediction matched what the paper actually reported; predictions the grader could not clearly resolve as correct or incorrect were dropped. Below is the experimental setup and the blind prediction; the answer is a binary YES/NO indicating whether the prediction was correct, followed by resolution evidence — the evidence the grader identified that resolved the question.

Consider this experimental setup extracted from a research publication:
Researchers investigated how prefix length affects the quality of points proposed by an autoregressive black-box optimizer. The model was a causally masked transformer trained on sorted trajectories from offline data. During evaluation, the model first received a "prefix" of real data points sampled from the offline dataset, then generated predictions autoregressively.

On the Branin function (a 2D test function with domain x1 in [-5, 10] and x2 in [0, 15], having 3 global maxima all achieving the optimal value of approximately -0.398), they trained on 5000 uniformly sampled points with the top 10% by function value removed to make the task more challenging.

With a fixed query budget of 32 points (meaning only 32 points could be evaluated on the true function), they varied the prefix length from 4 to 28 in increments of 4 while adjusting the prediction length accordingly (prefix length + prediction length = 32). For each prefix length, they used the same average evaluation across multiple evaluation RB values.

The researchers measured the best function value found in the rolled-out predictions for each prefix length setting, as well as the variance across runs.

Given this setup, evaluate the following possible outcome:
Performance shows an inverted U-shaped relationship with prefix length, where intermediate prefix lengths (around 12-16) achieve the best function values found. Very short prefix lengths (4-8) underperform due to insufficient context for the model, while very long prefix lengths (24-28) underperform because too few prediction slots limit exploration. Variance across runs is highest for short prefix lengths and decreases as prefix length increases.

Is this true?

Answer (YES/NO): NO